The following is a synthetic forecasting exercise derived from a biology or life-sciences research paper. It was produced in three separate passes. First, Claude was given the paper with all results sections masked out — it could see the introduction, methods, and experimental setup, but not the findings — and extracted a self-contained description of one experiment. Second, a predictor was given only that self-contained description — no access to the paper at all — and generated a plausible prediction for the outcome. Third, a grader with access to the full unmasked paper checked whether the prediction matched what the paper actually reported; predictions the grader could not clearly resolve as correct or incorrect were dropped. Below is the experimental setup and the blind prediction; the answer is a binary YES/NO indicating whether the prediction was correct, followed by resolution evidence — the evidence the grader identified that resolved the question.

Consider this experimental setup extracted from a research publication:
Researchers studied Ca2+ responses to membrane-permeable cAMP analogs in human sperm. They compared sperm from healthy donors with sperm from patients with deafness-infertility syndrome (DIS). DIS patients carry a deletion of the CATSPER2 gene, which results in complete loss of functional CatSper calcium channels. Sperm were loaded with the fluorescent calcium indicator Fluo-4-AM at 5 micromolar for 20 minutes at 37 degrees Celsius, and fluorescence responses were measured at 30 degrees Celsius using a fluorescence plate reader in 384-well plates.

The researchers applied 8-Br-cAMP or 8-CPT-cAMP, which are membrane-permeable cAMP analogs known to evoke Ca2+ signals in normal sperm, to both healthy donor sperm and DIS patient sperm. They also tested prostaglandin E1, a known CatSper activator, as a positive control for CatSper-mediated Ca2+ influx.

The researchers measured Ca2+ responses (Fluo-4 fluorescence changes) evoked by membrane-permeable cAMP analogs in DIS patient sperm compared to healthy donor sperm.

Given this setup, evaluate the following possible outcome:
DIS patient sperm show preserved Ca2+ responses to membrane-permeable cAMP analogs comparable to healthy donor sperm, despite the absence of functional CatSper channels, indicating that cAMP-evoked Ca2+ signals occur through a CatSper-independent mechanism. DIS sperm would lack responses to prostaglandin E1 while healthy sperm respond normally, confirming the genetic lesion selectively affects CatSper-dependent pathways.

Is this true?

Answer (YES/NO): NO